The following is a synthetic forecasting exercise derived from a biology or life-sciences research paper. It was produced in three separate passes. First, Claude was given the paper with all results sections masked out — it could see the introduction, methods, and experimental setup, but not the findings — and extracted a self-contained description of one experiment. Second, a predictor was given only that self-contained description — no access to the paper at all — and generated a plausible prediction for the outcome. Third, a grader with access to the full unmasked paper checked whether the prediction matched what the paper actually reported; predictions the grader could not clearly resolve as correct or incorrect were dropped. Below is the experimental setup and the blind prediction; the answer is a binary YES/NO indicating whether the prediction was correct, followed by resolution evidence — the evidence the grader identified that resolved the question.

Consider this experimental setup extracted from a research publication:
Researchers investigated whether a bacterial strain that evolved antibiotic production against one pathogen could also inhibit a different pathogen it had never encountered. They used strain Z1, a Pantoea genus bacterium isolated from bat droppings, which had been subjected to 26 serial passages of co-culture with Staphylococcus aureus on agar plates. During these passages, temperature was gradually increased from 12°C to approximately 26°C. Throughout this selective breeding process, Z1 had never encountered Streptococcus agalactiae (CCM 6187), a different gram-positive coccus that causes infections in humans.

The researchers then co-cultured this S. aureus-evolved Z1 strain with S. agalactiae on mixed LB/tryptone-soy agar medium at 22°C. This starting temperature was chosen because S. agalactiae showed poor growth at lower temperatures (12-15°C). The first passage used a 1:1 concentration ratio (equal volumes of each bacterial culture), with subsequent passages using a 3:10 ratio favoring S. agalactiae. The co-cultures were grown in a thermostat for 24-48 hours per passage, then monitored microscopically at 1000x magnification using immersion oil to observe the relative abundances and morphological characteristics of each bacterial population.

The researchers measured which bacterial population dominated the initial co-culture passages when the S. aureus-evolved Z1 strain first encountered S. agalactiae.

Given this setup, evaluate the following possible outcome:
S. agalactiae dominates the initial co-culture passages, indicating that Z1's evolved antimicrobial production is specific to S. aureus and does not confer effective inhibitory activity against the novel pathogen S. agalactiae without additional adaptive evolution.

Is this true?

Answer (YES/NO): NO